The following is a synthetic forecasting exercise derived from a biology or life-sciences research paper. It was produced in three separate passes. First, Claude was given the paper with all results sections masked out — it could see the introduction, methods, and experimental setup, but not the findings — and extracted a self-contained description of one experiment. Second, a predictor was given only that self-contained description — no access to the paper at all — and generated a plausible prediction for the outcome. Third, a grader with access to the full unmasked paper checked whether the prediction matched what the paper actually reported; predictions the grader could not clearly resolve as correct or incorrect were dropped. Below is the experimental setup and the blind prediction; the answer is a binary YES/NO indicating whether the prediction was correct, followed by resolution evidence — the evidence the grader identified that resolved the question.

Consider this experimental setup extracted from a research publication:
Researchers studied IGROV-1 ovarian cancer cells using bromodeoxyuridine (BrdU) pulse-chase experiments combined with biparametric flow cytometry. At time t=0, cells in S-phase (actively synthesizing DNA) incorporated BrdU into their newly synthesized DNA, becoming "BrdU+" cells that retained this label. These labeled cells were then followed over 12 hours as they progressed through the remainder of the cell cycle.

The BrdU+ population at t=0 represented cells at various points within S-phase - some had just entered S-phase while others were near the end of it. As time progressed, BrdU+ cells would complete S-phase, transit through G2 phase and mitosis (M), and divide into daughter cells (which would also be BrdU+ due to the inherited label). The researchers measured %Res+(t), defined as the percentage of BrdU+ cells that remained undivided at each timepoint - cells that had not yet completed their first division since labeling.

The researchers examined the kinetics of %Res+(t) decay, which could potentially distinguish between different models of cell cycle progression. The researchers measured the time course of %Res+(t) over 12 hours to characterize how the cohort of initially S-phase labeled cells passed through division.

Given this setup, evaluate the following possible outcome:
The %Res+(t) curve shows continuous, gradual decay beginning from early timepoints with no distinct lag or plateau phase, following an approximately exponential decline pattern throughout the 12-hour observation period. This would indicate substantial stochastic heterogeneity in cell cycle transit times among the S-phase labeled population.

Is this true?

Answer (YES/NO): NO